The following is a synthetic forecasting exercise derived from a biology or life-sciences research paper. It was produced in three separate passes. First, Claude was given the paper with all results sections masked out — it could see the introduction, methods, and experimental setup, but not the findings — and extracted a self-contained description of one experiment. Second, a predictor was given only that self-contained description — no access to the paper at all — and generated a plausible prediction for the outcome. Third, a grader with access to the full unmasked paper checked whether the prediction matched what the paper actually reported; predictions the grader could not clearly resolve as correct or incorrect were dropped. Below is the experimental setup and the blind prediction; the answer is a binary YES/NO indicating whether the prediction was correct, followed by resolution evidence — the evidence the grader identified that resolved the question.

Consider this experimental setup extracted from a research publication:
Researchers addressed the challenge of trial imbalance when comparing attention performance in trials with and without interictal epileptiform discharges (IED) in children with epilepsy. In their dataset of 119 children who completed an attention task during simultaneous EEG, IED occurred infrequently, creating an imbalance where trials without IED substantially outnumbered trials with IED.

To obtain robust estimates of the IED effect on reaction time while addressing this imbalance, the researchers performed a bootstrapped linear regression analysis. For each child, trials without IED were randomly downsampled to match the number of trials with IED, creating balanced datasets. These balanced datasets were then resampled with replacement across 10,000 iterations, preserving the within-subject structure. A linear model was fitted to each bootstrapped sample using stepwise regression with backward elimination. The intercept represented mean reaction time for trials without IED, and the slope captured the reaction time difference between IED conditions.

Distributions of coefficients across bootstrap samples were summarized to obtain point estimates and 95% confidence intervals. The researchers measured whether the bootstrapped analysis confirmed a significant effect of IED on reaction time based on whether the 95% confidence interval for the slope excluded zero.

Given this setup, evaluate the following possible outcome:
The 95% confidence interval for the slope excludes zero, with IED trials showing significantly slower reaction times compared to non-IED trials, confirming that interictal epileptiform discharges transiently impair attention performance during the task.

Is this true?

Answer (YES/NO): YES